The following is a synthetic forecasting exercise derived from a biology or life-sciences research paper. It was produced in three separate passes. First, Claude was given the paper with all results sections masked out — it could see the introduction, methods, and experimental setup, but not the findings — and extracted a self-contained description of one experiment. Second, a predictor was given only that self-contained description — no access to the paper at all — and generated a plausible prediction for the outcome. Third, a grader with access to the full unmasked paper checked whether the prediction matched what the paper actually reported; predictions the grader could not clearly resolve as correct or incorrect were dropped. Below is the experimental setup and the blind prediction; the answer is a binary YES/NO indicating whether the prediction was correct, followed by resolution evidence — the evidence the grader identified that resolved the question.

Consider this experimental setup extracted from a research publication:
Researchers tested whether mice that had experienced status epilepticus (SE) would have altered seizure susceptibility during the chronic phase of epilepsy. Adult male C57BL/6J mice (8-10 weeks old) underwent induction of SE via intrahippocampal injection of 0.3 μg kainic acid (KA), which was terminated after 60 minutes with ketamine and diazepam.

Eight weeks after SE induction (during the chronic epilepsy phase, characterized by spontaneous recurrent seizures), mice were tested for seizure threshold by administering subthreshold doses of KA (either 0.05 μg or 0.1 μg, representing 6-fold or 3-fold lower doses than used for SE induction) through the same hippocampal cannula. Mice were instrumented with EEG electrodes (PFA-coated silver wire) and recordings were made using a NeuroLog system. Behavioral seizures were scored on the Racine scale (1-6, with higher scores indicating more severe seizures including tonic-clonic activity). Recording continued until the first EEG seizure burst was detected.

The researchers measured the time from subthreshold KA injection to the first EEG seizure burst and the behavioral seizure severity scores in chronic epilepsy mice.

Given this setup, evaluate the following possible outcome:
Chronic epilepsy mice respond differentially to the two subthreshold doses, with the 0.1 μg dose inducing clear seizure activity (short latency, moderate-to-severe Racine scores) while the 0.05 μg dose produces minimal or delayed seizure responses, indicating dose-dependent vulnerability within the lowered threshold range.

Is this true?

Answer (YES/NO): NO